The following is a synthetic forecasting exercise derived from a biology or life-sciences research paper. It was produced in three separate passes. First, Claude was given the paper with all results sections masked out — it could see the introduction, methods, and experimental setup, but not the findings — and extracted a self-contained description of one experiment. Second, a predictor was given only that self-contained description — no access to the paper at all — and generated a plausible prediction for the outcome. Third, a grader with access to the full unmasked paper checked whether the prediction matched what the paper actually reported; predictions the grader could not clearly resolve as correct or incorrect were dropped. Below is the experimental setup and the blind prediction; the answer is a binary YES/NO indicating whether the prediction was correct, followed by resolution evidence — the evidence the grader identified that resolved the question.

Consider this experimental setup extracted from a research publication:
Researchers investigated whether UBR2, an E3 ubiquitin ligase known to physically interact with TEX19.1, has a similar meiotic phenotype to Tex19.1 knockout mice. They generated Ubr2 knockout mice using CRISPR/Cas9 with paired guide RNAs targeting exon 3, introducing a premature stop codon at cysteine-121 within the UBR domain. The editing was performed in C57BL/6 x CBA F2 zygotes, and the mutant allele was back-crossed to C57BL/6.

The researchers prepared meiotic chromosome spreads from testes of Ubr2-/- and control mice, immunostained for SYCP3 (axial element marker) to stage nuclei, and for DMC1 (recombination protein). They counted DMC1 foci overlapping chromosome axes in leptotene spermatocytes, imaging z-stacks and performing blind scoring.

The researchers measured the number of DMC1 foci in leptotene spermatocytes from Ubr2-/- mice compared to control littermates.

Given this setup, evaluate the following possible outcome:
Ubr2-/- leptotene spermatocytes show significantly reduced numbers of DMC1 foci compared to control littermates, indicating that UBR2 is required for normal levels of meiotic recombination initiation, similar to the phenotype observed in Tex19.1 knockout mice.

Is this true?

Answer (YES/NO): YES